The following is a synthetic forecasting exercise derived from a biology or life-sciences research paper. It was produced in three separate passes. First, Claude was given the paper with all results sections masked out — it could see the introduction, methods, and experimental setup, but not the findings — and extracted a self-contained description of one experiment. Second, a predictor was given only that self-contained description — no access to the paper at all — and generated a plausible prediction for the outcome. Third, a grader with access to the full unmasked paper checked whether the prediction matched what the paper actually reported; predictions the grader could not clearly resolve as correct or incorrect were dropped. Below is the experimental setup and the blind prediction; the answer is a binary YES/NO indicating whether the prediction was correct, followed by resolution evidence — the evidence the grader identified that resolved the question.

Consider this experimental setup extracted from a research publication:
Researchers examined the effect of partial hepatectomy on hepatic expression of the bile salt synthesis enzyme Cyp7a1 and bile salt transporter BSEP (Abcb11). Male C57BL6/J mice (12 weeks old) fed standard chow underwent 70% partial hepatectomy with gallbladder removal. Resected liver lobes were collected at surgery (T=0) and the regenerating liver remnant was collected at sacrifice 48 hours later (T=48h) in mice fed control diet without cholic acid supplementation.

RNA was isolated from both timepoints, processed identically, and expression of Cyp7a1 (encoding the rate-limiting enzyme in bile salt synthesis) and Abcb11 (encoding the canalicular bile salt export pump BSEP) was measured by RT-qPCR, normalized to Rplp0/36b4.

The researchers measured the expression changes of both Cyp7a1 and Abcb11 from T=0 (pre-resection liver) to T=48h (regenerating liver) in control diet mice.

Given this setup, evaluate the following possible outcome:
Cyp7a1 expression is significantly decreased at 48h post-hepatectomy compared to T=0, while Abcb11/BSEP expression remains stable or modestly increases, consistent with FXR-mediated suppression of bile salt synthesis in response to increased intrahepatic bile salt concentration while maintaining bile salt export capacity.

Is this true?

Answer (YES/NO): NO